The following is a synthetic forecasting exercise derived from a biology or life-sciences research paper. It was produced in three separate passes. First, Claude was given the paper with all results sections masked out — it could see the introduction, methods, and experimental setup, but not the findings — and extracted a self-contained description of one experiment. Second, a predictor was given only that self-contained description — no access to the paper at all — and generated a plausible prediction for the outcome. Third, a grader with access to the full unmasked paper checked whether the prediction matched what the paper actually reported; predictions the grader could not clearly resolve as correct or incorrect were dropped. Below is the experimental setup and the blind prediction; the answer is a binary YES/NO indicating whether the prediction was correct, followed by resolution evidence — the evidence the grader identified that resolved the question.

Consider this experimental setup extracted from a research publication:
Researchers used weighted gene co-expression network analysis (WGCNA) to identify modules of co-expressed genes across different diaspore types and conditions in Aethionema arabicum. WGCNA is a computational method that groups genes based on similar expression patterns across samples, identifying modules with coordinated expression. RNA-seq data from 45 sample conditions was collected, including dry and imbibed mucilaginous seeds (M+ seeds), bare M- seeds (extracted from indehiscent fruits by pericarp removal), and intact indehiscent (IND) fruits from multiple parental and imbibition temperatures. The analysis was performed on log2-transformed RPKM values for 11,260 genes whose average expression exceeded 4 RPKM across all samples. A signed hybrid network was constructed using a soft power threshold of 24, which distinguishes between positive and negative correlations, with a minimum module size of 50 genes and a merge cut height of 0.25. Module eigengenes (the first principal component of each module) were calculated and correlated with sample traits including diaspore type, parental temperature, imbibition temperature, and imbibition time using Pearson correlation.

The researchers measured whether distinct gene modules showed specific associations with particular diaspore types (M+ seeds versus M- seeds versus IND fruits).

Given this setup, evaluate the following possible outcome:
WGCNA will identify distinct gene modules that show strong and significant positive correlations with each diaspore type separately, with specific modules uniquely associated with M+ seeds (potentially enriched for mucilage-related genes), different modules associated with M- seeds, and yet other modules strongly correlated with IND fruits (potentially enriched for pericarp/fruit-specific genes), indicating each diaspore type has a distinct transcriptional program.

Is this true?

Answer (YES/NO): NO